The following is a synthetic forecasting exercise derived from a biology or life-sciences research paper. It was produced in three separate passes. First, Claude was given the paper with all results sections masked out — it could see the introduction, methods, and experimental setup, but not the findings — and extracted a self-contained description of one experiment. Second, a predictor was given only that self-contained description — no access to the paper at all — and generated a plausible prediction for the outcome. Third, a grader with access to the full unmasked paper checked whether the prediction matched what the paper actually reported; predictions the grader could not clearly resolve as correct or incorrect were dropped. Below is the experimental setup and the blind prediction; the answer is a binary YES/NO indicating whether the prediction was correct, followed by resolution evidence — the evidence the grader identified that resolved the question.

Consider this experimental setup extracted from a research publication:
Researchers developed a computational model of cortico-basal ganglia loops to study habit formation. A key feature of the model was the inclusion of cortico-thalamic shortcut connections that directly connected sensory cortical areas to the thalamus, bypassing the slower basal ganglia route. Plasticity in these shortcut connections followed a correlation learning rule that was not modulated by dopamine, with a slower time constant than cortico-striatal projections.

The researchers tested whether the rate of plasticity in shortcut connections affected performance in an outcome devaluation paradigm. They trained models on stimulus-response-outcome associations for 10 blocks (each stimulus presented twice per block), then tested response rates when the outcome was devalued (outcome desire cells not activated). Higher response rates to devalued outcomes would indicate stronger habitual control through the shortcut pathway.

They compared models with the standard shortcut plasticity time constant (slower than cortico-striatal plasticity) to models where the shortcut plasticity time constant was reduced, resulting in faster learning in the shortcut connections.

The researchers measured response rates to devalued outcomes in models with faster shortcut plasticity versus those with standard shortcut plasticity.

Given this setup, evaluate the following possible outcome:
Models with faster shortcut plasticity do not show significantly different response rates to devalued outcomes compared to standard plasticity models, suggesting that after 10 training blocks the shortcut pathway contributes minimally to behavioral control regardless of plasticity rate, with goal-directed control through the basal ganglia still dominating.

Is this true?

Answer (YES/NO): NO